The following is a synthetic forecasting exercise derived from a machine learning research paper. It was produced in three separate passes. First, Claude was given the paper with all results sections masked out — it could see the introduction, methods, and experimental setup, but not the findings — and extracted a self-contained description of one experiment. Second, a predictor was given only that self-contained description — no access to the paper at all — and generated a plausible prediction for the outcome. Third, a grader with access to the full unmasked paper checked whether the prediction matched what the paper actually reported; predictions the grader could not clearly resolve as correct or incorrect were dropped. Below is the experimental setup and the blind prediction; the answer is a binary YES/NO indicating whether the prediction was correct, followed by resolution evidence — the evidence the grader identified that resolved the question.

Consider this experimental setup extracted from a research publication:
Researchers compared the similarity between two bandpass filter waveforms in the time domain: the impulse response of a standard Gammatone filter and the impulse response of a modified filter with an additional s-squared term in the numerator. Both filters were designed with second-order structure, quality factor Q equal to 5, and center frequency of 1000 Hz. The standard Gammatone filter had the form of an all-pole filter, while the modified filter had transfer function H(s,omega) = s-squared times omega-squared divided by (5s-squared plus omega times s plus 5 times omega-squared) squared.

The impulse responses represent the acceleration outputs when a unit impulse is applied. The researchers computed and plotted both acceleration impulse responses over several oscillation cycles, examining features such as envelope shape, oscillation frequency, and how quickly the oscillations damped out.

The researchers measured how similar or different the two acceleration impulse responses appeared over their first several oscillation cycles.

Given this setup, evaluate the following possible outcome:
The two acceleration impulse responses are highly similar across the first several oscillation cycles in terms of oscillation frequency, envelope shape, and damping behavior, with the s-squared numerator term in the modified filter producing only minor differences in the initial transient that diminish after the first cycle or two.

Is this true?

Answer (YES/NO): YES